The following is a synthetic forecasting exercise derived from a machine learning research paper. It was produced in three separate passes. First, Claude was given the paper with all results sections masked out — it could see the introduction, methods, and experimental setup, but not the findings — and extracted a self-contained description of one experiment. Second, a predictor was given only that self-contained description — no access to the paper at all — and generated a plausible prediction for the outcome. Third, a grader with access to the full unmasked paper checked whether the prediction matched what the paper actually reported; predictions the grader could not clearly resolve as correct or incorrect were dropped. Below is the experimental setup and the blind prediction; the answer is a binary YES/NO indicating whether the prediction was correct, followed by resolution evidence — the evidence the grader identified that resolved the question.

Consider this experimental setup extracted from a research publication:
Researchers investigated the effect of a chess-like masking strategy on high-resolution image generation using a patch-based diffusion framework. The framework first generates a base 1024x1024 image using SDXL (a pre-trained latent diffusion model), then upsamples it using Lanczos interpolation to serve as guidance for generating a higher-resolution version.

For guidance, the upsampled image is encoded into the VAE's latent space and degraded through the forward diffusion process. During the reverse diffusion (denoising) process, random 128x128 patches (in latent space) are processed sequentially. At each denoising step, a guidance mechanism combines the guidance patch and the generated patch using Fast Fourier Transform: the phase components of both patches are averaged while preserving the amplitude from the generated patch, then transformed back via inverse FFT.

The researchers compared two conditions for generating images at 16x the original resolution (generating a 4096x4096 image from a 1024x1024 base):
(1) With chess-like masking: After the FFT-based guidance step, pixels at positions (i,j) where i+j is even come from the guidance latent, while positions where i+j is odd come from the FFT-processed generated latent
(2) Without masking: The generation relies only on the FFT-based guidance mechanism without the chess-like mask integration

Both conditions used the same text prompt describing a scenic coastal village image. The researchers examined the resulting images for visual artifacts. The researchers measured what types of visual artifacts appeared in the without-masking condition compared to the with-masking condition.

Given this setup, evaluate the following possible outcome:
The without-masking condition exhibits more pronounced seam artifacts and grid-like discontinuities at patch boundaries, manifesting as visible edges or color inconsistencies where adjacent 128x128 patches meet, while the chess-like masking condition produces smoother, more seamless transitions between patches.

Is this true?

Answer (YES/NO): NO